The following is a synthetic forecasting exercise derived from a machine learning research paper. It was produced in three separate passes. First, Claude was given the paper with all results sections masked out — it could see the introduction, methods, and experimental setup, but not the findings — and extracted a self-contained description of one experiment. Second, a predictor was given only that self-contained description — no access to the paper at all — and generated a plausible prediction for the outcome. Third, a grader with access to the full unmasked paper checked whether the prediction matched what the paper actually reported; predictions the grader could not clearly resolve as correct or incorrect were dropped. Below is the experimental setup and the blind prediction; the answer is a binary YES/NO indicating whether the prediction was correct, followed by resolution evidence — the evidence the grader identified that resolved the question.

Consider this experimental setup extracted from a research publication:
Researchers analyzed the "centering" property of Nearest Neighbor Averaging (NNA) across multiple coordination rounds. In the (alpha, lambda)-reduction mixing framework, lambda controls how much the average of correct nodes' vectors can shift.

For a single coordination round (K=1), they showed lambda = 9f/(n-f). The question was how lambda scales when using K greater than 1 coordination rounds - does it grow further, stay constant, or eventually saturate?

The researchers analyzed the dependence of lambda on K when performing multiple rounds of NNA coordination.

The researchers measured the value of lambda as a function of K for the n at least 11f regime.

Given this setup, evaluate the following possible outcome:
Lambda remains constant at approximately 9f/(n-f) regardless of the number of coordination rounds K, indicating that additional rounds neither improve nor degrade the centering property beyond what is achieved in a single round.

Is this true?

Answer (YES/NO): NO